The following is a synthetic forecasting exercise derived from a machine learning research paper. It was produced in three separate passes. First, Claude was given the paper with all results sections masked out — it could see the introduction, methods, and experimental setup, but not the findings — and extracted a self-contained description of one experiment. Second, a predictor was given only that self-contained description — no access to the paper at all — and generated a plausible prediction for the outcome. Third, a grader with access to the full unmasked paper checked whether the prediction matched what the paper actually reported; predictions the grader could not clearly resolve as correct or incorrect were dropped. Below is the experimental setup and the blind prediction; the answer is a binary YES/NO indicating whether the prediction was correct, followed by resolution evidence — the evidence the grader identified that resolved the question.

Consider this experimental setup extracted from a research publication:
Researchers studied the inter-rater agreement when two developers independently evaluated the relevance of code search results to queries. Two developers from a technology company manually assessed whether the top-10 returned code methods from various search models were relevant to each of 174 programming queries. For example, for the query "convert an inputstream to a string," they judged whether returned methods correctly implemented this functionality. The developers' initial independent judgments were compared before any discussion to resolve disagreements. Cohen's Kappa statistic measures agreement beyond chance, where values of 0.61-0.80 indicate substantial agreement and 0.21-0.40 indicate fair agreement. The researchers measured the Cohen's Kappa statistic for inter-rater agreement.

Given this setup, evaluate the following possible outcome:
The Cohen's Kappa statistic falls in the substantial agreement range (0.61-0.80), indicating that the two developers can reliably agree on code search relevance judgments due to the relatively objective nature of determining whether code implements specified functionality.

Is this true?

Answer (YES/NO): YES